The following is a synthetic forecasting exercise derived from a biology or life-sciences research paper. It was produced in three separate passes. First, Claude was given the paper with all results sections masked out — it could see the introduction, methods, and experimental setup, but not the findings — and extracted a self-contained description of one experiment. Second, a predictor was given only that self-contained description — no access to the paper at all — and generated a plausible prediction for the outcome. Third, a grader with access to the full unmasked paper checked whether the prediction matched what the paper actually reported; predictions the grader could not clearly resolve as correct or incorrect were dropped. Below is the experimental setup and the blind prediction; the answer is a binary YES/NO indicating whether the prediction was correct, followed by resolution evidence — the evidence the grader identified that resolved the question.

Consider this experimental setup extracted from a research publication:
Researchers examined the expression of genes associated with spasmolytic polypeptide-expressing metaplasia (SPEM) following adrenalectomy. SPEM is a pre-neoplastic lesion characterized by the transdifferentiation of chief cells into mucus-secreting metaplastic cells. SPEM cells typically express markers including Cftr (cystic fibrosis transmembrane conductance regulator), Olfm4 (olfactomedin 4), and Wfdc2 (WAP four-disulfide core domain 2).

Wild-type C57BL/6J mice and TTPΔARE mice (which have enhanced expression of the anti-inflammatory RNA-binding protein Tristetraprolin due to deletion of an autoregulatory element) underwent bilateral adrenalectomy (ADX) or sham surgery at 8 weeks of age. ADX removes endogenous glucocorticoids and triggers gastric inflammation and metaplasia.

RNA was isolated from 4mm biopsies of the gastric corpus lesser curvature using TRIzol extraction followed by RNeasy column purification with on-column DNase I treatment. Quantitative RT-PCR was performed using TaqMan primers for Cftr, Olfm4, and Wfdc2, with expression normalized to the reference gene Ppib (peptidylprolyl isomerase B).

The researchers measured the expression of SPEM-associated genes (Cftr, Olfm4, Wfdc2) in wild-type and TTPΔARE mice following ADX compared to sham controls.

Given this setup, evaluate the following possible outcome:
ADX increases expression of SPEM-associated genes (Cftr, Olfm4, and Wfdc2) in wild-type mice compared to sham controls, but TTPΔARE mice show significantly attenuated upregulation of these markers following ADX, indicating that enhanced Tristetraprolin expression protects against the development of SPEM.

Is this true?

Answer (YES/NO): YES